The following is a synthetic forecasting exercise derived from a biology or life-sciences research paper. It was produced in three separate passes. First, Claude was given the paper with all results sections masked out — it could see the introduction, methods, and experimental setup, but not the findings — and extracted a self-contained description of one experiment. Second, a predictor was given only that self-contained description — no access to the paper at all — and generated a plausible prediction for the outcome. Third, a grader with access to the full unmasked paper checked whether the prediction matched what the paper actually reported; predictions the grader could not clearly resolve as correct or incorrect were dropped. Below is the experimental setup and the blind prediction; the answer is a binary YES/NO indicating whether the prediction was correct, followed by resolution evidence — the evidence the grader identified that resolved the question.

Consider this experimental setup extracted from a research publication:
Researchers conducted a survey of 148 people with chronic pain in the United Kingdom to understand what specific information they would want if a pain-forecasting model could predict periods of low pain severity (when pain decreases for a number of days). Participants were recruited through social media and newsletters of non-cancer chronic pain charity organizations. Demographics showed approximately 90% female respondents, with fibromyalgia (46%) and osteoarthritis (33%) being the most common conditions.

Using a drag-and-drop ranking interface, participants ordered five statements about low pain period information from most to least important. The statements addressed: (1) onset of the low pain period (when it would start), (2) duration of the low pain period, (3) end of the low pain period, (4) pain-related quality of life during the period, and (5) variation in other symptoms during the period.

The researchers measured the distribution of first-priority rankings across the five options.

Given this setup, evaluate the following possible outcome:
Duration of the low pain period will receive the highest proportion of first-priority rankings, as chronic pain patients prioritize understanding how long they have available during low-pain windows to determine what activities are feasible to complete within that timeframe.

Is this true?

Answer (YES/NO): NO